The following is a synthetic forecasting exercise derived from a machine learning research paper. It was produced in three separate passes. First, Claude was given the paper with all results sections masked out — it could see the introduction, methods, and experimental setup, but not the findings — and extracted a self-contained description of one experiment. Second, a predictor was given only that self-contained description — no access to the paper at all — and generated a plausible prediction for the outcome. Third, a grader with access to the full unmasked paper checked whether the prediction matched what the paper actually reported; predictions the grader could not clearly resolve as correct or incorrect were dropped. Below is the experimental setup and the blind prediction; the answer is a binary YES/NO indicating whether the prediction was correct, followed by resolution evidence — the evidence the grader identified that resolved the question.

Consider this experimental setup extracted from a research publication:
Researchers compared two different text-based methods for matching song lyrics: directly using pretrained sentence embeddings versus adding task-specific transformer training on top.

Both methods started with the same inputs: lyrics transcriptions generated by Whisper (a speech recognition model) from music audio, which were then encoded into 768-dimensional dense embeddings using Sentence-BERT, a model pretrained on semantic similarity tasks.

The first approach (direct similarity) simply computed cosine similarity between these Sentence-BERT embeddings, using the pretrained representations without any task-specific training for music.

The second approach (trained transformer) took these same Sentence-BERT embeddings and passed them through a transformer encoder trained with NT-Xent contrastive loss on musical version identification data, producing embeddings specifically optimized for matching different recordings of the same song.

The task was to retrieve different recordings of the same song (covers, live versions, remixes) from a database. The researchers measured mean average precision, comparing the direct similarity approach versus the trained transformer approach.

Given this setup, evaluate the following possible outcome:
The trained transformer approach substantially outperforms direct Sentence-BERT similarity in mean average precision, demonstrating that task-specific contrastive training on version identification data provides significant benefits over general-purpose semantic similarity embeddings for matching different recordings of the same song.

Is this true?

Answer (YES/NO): NO